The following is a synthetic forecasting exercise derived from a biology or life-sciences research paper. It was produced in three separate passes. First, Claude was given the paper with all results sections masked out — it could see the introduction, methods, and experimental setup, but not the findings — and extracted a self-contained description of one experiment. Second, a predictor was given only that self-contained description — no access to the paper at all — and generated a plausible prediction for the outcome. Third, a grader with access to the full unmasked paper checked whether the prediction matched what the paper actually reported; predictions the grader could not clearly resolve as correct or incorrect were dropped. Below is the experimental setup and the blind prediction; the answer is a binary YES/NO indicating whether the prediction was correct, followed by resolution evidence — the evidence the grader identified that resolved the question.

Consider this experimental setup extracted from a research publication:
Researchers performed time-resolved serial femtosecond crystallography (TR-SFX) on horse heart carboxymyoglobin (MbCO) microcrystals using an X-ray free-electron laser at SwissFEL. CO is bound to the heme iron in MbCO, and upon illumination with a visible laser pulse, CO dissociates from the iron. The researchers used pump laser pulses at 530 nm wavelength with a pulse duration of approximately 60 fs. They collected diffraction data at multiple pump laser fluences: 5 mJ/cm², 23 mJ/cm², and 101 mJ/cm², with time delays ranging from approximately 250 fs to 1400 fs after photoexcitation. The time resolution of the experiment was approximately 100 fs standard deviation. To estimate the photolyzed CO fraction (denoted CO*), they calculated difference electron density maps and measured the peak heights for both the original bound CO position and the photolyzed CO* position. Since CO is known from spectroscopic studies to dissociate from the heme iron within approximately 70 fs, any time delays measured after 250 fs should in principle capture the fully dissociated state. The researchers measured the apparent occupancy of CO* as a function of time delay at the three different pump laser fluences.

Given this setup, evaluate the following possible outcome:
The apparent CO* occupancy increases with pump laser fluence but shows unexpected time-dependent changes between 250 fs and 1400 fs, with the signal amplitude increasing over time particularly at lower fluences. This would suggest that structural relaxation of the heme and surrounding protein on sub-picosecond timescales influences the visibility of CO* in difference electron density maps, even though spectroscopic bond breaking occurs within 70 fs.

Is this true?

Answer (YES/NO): YES